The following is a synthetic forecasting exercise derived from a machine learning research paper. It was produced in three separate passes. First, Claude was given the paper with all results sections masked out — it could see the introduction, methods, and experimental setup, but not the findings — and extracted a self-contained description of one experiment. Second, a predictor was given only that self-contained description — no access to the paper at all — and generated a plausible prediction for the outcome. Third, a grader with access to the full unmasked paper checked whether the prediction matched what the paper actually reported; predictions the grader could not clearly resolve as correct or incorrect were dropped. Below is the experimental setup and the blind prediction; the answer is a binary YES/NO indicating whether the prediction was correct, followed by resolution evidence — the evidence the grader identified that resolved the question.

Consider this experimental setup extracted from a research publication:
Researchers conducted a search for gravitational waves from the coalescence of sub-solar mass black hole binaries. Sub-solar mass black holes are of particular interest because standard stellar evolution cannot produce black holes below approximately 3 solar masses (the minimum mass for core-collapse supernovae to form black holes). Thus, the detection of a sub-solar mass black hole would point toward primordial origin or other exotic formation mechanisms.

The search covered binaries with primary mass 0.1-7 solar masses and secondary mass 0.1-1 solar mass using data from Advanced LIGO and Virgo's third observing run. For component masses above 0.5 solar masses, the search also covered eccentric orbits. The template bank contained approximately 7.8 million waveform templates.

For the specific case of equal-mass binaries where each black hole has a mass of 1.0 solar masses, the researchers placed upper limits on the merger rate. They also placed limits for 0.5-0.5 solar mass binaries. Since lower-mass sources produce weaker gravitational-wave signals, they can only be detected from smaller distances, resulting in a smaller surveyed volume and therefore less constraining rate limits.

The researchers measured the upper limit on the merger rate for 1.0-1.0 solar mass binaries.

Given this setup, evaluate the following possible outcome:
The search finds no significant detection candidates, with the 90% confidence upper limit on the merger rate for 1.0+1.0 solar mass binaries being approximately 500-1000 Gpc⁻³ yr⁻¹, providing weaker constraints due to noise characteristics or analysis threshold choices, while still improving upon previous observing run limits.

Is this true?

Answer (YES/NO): NO